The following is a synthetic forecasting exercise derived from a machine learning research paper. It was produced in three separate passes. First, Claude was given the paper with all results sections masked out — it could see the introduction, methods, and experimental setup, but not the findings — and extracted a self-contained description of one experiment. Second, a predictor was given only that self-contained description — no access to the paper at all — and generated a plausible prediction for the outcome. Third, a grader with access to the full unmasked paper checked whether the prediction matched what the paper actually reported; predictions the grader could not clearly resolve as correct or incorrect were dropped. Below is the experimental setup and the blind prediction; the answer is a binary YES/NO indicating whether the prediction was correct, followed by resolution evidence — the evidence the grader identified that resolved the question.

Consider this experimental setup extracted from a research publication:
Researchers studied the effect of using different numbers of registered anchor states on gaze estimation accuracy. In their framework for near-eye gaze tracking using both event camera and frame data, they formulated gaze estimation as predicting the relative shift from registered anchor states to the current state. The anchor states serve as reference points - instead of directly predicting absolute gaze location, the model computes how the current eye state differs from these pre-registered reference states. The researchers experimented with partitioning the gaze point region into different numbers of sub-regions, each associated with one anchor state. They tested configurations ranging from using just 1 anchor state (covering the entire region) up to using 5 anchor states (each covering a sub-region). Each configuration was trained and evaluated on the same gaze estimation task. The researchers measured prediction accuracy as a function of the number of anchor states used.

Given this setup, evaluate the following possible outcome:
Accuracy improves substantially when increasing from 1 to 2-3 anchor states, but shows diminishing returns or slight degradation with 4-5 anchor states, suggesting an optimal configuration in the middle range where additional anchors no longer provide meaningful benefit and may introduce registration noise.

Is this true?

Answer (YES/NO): NO